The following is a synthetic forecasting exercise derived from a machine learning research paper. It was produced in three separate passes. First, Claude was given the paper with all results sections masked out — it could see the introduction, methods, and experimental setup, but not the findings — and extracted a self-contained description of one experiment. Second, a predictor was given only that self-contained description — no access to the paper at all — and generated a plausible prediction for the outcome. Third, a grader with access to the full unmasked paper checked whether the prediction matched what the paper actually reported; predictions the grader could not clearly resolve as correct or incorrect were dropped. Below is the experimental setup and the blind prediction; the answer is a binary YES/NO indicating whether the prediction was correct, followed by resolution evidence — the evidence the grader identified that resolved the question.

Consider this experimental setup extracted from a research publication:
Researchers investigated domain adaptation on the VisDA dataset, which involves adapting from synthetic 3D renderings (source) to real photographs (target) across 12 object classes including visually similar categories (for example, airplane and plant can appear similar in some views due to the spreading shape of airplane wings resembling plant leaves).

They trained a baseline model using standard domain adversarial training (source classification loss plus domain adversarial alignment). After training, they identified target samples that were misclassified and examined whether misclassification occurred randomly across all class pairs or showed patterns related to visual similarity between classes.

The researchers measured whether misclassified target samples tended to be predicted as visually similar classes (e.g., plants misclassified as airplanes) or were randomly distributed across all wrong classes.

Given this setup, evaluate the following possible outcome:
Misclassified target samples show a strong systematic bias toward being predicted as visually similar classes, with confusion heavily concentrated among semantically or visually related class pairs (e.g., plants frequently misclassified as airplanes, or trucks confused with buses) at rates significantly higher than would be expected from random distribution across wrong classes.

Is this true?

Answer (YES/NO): YES